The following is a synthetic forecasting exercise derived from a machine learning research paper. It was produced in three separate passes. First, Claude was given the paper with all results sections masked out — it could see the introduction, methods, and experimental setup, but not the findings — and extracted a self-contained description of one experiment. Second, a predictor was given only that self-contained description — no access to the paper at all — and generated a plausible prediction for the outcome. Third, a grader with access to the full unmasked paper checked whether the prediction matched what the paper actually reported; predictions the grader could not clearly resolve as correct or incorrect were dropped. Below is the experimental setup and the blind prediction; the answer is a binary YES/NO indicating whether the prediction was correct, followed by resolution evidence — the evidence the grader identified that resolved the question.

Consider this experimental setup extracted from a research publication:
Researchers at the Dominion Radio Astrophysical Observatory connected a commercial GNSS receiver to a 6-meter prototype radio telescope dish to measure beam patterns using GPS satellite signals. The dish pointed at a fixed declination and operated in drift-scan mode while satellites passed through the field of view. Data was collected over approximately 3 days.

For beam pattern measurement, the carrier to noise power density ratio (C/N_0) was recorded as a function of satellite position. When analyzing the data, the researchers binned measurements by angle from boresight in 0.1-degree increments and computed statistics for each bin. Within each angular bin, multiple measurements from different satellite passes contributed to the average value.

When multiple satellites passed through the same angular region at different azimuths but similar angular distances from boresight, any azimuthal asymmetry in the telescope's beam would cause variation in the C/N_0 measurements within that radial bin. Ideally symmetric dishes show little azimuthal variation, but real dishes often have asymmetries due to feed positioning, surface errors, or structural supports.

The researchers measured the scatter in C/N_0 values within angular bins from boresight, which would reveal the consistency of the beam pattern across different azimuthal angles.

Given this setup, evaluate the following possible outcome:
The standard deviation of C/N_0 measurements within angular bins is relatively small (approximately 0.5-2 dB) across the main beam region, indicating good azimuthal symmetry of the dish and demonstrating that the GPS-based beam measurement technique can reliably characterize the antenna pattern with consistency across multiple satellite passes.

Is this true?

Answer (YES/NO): NO